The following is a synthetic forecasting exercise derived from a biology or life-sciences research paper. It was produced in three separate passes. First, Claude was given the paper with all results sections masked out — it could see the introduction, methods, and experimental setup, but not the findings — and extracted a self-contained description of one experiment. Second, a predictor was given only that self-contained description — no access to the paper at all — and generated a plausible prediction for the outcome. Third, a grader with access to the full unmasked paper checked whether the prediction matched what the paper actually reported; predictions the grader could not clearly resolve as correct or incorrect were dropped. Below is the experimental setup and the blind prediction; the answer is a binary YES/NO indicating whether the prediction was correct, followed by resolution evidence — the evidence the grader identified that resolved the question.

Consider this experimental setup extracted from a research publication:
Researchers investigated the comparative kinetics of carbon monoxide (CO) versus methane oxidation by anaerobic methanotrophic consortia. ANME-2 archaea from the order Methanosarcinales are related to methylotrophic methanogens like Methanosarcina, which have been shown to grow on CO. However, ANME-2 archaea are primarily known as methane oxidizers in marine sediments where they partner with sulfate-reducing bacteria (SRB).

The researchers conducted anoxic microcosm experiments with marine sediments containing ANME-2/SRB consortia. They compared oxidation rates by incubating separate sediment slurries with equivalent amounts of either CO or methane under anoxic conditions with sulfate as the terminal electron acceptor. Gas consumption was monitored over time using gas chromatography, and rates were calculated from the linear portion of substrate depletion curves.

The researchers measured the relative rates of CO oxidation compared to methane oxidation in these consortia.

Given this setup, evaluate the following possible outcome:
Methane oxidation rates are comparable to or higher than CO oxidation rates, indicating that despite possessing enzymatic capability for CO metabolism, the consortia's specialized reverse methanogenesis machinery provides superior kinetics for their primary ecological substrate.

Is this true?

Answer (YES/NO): YES